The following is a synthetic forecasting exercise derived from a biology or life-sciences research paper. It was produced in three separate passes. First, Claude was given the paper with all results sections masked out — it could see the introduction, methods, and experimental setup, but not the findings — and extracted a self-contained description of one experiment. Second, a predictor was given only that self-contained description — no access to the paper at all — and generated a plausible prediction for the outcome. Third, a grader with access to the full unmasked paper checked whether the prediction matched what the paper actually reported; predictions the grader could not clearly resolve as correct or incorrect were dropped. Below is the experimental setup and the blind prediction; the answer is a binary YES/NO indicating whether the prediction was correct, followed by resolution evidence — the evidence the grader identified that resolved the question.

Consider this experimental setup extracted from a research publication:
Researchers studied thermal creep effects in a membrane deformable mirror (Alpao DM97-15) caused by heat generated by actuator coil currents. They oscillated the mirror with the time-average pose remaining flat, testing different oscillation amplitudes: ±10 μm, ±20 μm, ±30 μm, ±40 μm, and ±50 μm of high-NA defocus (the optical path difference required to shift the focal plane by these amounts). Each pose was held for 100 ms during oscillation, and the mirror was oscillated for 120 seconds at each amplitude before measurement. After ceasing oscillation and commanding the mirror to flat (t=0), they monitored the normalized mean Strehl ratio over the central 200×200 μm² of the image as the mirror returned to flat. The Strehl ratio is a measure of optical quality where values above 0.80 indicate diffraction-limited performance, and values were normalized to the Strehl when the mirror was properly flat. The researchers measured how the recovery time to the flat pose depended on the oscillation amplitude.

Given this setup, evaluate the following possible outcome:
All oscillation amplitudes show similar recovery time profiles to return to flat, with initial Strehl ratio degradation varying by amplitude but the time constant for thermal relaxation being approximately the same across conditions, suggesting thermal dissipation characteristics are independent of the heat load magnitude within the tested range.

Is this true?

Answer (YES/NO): NO